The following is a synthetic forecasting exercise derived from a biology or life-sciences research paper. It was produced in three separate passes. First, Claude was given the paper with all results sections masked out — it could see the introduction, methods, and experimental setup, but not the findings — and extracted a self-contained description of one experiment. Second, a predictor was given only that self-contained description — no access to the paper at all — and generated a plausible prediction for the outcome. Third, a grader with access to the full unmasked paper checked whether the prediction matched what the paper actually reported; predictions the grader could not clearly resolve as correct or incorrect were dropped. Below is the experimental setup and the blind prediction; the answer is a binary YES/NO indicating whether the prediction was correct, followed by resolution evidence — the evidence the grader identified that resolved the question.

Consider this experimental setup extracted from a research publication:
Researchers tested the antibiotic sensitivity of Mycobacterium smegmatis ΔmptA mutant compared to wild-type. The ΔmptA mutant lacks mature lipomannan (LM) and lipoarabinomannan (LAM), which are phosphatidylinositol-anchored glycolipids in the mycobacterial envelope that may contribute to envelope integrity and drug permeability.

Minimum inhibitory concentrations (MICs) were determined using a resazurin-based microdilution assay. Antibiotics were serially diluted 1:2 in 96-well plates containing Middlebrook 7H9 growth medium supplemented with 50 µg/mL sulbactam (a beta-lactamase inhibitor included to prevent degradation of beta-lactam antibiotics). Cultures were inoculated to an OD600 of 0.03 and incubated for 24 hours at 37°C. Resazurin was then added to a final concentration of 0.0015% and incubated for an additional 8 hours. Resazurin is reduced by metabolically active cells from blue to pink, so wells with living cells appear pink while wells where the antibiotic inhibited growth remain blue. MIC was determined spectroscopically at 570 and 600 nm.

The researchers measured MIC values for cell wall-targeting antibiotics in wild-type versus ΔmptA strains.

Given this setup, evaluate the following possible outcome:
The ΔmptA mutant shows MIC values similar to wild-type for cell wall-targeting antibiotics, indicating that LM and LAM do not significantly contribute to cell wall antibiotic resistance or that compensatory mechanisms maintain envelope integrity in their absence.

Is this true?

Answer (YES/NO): NO